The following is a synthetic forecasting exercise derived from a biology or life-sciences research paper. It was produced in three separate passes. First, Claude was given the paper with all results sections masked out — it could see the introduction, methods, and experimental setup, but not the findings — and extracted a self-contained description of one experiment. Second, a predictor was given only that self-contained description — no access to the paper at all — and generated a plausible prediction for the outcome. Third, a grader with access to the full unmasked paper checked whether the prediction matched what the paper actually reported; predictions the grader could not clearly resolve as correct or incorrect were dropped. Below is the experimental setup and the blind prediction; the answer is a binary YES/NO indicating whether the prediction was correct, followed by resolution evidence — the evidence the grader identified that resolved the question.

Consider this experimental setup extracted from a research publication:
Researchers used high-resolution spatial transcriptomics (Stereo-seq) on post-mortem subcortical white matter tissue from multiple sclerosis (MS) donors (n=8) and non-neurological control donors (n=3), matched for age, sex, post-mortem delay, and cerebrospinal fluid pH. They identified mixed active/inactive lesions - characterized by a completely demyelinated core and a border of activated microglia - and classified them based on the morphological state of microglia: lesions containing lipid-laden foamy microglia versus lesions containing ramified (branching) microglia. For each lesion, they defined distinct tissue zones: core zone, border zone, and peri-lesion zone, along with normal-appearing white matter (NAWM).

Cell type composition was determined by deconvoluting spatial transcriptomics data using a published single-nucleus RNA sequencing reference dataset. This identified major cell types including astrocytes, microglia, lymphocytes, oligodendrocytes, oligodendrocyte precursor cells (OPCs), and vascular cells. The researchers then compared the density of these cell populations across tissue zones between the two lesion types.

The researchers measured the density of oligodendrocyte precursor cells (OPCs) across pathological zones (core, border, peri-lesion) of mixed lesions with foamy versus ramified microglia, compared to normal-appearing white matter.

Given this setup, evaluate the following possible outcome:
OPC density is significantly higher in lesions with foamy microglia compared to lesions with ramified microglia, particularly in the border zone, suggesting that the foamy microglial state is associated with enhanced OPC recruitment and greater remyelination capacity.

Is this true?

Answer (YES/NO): NO